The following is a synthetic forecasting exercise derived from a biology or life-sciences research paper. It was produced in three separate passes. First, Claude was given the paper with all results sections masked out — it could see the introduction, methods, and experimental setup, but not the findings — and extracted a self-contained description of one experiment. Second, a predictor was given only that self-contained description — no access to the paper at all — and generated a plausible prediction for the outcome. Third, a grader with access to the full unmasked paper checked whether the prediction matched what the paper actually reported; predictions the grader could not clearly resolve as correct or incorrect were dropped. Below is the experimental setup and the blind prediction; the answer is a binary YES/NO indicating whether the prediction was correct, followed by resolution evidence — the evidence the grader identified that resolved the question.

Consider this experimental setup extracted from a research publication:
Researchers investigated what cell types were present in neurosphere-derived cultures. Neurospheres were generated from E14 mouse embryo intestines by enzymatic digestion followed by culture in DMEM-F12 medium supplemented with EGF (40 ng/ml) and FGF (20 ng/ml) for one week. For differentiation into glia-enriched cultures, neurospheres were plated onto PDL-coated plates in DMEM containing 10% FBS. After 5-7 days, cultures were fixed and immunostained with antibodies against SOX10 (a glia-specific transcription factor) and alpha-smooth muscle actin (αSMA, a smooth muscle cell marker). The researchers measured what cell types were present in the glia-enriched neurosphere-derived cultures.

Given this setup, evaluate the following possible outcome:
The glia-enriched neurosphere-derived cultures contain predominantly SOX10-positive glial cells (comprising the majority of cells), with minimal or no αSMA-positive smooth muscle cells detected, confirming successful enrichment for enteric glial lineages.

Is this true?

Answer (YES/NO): NO